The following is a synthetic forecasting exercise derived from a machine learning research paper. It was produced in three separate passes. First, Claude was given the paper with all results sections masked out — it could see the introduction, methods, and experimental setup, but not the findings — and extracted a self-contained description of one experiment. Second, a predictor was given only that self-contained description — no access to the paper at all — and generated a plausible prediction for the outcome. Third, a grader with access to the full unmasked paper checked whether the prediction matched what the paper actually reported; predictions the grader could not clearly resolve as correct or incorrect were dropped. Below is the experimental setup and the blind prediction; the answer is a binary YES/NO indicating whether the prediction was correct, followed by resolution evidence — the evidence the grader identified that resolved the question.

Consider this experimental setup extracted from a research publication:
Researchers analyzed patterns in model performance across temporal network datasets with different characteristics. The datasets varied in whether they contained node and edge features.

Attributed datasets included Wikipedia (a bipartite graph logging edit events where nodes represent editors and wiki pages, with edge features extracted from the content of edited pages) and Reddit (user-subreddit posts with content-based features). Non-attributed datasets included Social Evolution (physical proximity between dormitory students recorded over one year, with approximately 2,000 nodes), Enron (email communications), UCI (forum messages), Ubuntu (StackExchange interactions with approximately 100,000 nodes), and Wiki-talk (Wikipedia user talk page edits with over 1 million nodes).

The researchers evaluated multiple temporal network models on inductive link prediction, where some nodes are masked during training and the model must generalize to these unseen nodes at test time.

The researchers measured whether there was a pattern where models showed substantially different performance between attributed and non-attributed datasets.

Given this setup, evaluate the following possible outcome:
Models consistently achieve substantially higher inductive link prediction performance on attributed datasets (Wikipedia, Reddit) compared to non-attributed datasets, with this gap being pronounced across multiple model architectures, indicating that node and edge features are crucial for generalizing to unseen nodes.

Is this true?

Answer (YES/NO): NO